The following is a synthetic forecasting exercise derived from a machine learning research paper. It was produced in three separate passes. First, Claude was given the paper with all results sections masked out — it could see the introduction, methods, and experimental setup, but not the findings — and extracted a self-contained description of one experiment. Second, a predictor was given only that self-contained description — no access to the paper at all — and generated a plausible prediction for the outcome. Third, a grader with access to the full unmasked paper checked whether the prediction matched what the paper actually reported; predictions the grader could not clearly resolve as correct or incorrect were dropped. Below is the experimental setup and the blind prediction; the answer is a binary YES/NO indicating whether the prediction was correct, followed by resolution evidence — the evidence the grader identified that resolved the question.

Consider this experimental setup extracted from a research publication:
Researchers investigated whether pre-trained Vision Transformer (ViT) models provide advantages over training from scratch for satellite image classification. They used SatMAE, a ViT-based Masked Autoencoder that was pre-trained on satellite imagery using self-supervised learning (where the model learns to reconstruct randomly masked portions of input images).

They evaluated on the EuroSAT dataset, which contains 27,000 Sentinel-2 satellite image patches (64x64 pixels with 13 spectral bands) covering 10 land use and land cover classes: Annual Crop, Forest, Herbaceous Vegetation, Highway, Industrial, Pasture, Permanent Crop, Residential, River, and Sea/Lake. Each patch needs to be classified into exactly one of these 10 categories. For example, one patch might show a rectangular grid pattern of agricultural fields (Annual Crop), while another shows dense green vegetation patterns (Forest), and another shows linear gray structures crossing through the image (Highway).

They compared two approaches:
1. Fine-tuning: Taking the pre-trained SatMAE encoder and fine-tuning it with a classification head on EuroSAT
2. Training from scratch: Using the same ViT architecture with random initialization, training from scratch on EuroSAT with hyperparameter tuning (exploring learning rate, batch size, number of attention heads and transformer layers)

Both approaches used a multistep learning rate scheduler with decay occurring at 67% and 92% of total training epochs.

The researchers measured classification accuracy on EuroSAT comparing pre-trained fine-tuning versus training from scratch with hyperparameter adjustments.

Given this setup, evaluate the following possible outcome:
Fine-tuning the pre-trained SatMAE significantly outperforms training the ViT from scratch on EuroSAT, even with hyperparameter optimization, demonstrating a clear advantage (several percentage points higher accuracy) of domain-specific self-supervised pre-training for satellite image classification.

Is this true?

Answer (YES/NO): NO